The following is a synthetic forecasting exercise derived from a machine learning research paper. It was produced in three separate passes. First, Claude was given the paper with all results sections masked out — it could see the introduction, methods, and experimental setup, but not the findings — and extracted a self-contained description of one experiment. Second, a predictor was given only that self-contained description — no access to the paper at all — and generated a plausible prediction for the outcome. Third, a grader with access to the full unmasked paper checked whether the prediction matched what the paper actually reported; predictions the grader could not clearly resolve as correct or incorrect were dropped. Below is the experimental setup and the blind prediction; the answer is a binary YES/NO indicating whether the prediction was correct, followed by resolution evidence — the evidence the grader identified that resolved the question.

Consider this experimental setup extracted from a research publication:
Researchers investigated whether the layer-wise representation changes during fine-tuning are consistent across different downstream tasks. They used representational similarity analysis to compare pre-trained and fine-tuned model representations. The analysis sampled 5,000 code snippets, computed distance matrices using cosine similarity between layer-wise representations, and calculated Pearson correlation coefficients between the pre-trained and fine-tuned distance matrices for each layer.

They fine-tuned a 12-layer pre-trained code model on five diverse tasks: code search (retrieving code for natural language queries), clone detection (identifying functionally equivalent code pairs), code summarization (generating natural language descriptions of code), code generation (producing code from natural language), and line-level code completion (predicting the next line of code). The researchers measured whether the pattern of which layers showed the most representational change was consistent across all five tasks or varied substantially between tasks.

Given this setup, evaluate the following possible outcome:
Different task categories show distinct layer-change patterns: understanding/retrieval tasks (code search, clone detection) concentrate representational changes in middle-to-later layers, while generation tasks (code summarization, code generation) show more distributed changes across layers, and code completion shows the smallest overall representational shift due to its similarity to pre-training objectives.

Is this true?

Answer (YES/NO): NO